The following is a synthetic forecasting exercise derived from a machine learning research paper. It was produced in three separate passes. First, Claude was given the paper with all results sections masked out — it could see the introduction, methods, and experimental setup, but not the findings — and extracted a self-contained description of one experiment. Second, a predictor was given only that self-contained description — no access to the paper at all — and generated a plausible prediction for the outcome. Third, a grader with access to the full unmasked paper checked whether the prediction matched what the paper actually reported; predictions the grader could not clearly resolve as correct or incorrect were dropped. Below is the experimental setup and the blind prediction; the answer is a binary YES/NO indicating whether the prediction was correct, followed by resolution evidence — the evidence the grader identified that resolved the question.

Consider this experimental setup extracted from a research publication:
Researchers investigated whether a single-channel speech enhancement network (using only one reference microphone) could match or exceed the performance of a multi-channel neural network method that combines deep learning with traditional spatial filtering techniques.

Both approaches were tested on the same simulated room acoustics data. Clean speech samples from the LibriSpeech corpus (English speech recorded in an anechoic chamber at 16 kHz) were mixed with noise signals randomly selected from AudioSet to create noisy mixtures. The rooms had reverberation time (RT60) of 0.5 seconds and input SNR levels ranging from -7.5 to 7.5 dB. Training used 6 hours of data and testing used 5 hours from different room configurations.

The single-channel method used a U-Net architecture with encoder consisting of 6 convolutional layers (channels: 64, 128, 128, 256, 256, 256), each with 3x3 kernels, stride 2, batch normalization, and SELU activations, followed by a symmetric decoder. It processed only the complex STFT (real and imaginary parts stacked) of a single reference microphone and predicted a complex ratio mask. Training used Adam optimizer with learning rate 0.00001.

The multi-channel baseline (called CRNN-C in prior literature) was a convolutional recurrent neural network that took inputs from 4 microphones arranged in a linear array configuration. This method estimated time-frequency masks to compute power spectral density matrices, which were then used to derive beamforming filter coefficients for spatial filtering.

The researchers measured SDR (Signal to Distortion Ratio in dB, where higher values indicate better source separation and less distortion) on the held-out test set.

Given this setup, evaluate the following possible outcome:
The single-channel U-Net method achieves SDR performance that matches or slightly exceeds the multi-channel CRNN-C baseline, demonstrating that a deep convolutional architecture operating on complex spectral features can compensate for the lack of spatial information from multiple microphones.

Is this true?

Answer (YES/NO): NO